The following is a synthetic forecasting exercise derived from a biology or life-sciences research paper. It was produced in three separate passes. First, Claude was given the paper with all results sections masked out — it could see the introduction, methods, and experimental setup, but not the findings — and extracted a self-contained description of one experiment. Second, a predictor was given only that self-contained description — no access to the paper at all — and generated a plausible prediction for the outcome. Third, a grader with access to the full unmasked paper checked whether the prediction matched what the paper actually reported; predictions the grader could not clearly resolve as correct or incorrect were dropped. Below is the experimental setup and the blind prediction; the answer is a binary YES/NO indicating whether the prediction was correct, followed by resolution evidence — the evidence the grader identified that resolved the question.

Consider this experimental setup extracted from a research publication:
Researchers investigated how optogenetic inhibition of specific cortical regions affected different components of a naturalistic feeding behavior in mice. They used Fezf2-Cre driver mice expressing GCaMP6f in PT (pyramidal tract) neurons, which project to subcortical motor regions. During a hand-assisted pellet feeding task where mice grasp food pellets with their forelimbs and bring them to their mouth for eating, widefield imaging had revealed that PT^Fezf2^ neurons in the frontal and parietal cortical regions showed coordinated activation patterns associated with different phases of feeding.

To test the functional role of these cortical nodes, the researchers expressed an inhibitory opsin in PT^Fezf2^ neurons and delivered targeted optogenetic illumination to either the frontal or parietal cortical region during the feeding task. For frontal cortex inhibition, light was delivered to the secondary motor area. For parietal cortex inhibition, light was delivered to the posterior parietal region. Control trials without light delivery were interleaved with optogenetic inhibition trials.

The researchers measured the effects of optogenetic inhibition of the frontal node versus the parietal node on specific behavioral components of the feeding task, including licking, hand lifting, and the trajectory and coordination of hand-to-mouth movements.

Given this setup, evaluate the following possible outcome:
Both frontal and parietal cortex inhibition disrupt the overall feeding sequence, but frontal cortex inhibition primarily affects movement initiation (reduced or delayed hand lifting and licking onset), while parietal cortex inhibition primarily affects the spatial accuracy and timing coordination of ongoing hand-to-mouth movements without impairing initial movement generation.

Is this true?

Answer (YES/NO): YES